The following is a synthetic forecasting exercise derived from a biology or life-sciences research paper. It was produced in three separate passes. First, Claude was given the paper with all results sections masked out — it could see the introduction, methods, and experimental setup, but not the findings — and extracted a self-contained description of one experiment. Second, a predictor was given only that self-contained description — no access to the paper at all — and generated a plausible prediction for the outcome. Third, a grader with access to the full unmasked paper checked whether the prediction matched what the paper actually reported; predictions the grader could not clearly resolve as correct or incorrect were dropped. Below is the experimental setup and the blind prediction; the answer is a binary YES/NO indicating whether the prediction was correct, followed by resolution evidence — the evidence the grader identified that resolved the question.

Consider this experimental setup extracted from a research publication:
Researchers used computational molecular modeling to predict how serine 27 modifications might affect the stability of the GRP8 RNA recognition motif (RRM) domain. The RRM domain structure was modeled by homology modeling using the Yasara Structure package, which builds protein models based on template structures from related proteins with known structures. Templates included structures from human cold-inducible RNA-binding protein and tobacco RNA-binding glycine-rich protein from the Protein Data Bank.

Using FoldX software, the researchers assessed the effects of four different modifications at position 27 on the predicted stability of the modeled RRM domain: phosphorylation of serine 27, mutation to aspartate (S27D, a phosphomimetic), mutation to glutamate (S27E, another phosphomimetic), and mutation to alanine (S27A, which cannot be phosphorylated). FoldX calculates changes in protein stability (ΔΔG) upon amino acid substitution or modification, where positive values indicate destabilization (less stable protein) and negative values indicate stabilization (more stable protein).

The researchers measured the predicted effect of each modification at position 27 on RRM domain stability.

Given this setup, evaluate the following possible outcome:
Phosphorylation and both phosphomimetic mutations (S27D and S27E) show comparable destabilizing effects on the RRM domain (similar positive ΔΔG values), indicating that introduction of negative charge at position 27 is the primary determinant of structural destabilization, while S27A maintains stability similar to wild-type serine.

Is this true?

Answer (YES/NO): NO